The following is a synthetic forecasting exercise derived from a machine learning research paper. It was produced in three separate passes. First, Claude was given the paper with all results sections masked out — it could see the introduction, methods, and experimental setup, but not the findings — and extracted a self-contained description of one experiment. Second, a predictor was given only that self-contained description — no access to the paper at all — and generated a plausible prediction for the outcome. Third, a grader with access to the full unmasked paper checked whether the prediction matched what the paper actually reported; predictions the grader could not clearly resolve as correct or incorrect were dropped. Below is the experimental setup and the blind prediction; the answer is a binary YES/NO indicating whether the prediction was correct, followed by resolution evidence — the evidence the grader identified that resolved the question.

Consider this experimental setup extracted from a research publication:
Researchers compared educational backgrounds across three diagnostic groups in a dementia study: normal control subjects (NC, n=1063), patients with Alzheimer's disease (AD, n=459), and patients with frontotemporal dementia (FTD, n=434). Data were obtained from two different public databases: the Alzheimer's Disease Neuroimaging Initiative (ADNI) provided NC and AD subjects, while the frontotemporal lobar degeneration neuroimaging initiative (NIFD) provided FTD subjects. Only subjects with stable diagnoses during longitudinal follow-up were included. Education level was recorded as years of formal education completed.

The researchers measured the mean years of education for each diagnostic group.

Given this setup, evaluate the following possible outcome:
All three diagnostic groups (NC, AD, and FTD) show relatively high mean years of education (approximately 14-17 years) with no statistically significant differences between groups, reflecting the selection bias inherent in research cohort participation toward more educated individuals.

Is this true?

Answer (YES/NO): NO